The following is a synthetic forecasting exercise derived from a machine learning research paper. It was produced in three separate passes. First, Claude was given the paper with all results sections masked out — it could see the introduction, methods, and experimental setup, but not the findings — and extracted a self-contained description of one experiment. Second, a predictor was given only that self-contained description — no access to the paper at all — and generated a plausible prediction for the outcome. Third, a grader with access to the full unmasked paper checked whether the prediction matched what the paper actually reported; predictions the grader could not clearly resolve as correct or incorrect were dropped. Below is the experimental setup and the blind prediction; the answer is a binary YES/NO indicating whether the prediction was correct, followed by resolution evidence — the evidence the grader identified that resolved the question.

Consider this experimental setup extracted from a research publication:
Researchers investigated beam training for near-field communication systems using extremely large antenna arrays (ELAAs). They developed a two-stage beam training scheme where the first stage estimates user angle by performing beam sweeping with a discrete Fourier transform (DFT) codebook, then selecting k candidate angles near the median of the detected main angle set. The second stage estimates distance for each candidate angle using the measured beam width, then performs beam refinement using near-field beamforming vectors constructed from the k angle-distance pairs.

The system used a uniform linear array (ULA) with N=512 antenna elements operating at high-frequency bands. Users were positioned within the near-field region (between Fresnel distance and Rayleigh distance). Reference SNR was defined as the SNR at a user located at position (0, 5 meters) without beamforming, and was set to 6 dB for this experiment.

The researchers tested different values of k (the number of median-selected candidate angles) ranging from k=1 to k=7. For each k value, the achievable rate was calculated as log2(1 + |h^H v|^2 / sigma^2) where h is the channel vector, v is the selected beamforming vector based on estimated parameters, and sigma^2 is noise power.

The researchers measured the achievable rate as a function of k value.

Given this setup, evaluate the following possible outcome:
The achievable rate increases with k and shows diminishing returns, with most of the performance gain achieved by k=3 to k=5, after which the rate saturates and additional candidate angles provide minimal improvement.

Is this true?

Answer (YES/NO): NO